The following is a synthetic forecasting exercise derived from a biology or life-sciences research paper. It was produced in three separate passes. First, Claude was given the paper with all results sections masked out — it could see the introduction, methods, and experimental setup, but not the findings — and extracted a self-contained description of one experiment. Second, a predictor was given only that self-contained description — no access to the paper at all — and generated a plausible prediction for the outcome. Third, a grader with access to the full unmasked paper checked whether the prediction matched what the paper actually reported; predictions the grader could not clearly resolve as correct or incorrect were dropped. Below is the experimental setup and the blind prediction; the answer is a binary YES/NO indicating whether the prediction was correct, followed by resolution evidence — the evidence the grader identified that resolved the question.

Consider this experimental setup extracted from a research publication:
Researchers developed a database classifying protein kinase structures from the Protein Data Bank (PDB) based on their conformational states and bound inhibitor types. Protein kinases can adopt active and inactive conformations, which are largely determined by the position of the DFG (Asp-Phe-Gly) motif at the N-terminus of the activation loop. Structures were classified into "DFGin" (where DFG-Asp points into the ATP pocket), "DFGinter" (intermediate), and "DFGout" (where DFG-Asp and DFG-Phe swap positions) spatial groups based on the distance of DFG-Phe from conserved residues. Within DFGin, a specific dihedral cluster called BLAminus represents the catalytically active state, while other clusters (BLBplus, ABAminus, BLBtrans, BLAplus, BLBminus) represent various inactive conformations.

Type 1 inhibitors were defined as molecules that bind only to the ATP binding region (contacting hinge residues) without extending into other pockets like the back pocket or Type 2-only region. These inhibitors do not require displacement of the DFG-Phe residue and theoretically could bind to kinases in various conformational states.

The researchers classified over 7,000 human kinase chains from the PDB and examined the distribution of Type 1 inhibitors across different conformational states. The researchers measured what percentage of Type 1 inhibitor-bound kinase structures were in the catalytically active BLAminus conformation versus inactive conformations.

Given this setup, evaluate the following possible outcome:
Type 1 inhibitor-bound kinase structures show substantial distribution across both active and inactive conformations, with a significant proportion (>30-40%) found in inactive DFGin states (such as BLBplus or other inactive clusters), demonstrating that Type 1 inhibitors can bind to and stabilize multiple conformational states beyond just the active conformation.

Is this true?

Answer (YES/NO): YES